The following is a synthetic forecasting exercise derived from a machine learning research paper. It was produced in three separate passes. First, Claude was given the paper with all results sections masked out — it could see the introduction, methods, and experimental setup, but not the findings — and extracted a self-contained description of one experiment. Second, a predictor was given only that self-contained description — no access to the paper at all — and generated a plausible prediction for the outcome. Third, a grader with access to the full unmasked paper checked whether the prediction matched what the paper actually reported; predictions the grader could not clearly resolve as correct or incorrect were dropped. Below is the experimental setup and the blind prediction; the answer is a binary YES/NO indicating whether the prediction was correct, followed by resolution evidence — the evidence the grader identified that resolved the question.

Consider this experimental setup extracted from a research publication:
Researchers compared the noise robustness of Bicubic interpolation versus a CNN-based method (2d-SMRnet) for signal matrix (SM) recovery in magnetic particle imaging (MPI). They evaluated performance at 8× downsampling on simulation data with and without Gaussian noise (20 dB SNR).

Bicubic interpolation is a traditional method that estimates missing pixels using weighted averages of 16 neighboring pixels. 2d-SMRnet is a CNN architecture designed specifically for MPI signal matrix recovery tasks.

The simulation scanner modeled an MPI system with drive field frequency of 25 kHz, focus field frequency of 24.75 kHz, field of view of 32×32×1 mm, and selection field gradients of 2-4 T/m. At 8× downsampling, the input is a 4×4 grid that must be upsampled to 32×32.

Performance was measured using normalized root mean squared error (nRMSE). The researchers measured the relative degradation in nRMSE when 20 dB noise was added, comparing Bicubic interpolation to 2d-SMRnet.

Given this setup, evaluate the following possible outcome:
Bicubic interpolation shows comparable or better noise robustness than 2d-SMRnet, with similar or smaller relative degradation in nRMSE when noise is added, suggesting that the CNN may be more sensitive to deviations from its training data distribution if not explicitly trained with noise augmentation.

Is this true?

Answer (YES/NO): YES